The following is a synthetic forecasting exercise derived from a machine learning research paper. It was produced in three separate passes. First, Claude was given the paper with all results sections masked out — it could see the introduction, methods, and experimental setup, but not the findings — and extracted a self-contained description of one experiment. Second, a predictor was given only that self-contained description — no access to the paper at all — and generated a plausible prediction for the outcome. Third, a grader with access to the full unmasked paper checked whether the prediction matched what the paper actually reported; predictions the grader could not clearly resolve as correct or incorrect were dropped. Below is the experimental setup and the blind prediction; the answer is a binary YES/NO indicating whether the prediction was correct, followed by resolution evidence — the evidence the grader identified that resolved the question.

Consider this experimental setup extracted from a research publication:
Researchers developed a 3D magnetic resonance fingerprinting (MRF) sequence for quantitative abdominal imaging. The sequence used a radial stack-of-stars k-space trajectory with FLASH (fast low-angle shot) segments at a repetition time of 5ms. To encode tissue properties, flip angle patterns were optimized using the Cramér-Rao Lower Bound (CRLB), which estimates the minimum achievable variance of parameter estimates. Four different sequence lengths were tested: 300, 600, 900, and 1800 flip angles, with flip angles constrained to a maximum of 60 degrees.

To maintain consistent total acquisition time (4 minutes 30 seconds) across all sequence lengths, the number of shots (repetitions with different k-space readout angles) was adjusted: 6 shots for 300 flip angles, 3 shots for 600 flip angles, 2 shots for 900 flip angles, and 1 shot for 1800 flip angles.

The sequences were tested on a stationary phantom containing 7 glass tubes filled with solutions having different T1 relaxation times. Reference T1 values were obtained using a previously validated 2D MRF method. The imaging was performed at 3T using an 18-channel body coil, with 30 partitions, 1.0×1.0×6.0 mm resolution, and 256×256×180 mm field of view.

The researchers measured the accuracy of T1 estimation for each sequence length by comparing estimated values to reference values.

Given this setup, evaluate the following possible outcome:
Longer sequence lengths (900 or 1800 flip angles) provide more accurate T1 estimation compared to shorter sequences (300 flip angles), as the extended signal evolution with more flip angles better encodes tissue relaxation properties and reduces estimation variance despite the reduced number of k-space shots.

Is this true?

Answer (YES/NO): NO